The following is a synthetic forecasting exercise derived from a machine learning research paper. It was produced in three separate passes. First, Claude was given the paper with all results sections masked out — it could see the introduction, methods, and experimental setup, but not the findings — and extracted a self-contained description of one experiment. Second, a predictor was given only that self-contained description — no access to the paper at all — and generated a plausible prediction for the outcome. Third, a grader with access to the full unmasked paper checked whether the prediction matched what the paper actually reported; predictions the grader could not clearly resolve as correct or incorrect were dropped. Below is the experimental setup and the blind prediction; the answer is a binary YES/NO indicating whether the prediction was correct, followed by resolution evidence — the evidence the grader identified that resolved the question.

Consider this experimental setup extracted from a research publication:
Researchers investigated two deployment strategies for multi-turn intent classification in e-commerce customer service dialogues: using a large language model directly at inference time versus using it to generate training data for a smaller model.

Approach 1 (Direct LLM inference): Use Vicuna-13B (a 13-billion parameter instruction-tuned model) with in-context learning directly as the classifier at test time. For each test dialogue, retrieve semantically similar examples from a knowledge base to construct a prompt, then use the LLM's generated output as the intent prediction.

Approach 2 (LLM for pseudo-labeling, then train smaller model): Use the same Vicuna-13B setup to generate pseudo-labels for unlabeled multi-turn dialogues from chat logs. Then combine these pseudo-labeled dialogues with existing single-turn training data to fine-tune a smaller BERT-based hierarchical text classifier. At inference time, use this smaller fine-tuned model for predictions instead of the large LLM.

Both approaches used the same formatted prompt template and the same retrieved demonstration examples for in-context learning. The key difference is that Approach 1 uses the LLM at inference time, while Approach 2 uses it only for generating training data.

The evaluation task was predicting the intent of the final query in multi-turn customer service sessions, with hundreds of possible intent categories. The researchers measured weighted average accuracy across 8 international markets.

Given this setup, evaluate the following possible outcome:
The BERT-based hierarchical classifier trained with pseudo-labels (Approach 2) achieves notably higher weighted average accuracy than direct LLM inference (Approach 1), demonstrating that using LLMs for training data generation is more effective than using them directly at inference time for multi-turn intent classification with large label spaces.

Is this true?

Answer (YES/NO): YES